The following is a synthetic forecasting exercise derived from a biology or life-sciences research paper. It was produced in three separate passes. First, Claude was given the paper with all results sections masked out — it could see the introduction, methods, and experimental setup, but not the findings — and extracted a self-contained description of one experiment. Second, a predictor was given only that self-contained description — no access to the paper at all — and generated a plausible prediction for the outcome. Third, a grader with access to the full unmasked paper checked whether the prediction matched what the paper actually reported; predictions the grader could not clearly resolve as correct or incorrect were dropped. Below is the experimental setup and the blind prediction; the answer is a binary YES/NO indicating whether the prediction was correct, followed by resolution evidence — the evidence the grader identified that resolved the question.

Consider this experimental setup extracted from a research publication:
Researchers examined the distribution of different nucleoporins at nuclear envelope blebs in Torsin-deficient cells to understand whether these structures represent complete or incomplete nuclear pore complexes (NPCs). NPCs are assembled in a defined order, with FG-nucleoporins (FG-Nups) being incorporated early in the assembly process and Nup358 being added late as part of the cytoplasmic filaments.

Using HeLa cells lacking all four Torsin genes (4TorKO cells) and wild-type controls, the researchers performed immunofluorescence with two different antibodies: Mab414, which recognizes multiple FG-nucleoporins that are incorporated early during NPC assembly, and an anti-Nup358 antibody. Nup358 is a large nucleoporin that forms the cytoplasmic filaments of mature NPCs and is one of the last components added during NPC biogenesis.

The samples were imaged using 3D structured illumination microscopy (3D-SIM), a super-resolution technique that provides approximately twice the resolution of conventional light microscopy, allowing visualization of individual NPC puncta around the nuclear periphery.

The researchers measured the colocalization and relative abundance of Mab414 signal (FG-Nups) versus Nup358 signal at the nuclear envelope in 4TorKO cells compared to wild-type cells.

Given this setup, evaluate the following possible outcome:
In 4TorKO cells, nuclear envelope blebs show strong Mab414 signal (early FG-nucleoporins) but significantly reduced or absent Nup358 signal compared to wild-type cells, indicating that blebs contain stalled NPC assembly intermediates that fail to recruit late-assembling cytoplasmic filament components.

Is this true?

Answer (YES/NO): YES